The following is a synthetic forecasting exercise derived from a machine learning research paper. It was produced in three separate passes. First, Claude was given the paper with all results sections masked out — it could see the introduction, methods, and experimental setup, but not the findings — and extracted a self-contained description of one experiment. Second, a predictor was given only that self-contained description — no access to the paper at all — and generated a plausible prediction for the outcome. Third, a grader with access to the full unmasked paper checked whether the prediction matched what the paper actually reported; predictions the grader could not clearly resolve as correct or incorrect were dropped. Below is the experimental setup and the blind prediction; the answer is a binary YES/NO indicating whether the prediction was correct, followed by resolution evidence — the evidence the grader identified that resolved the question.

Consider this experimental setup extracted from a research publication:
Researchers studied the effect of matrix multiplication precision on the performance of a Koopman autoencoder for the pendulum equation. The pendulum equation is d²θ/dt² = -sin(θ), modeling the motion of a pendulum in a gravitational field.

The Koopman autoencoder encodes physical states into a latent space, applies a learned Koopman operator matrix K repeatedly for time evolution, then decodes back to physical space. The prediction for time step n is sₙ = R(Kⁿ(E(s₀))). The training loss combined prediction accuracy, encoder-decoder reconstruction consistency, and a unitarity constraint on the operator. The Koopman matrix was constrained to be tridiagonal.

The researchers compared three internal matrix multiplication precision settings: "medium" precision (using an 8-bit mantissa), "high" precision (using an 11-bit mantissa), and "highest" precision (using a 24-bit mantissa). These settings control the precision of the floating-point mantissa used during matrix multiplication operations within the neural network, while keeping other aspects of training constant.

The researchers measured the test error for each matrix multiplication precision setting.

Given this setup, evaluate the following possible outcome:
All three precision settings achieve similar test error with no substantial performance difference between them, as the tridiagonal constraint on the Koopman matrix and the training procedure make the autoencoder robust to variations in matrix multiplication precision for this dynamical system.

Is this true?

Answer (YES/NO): NO